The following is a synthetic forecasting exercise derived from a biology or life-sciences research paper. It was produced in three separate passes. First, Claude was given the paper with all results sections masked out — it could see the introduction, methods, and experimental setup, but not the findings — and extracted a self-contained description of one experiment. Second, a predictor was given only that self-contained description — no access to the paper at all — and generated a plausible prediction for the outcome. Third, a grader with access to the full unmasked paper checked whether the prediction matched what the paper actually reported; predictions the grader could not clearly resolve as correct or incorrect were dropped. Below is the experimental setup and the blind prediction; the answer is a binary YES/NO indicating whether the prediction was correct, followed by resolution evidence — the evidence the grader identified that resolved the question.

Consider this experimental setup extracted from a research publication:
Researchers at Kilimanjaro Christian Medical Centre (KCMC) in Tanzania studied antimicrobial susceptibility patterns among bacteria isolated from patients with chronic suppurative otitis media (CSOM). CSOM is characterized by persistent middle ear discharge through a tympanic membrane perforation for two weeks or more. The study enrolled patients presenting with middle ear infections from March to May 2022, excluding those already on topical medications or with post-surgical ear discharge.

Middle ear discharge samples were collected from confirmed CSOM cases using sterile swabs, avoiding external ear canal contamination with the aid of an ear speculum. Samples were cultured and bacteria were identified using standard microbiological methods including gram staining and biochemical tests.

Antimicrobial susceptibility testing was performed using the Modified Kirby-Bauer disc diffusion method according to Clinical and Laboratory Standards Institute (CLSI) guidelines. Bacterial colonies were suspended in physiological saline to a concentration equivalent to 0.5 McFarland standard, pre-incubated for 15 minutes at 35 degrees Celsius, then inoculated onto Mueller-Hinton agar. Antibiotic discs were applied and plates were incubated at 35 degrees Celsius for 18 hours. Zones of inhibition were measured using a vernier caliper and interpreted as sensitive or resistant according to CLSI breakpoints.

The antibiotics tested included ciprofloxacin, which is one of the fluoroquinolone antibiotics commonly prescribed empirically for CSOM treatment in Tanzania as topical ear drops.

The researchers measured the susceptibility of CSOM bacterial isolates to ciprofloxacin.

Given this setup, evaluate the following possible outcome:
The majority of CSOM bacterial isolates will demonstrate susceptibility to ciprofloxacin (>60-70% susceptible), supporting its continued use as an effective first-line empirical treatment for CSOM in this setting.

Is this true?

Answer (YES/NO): NO